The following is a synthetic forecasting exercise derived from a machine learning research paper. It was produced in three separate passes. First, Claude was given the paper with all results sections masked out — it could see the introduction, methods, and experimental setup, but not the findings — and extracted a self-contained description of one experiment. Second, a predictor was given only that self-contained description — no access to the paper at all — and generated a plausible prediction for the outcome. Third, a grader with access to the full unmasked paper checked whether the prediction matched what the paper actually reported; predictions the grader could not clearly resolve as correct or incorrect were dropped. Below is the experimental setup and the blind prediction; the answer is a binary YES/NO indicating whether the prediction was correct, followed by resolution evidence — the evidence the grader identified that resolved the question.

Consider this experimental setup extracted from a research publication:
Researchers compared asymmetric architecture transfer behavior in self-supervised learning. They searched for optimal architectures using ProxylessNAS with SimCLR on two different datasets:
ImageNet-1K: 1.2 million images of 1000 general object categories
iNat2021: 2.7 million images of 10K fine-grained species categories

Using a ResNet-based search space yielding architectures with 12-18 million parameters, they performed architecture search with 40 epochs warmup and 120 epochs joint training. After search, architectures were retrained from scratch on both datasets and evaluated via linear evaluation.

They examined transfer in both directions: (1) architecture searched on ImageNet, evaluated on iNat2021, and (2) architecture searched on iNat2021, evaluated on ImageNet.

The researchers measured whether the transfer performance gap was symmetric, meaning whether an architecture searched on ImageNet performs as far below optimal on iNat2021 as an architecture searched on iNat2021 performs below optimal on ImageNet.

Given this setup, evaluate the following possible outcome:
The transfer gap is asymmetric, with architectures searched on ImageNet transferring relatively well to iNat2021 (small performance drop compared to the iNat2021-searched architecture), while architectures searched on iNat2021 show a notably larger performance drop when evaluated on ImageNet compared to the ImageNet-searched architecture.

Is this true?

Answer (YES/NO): NO